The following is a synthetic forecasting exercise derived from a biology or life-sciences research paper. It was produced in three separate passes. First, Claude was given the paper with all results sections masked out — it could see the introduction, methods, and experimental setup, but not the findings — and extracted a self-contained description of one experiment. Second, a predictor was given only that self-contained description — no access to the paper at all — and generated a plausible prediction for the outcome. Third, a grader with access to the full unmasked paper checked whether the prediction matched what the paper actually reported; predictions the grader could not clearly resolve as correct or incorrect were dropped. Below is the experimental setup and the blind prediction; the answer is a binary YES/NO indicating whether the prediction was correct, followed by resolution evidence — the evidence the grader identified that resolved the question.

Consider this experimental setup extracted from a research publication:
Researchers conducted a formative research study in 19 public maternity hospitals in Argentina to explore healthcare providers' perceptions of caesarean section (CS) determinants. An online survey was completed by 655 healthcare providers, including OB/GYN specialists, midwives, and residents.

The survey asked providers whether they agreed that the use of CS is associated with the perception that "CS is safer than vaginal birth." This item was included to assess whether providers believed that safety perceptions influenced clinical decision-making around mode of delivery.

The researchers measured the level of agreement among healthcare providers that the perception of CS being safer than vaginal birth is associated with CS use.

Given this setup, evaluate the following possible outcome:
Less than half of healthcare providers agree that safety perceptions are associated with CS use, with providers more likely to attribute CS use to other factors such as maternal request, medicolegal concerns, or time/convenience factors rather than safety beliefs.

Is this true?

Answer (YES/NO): NO